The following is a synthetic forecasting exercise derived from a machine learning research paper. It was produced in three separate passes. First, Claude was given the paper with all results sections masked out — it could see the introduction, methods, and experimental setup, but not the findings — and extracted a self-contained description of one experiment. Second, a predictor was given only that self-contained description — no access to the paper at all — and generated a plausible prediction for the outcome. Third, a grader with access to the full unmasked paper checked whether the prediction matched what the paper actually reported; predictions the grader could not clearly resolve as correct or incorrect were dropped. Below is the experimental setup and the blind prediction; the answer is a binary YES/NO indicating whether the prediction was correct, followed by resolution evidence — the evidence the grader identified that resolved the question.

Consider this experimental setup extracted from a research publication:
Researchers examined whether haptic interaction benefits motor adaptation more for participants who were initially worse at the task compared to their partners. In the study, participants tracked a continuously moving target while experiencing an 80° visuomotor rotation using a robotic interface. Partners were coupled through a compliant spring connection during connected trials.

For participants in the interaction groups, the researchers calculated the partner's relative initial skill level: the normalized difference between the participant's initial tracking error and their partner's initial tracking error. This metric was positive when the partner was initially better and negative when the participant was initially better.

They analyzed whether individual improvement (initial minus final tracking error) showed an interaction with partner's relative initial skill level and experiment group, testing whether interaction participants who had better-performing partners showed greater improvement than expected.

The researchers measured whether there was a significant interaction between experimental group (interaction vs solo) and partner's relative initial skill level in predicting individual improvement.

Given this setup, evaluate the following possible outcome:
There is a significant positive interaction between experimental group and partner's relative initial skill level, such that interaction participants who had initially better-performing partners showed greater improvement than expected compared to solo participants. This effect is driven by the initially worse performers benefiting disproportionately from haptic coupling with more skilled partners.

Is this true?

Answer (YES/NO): NO